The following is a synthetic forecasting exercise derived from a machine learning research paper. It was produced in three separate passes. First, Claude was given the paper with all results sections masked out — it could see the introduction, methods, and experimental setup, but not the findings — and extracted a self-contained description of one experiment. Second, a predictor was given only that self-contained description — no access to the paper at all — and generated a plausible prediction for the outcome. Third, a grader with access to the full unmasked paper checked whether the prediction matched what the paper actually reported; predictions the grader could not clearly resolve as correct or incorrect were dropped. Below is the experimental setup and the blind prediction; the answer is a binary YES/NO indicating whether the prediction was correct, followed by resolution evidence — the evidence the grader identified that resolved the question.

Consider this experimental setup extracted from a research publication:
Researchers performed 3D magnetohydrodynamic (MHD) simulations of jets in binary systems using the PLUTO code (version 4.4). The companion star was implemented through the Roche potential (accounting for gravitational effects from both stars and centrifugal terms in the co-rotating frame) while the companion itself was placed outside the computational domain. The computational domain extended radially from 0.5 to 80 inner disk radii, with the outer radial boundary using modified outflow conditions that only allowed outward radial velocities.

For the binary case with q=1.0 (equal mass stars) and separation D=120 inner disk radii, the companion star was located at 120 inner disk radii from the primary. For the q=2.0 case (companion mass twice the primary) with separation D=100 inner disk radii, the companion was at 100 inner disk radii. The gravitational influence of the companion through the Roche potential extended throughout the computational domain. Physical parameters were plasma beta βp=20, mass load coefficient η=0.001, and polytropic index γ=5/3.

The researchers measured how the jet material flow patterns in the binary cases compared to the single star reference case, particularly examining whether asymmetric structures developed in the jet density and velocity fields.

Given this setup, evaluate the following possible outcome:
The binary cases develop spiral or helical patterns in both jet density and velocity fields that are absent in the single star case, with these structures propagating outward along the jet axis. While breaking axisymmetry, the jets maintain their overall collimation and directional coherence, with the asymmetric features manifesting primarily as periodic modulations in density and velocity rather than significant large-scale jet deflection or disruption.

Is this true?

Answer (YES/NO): NO